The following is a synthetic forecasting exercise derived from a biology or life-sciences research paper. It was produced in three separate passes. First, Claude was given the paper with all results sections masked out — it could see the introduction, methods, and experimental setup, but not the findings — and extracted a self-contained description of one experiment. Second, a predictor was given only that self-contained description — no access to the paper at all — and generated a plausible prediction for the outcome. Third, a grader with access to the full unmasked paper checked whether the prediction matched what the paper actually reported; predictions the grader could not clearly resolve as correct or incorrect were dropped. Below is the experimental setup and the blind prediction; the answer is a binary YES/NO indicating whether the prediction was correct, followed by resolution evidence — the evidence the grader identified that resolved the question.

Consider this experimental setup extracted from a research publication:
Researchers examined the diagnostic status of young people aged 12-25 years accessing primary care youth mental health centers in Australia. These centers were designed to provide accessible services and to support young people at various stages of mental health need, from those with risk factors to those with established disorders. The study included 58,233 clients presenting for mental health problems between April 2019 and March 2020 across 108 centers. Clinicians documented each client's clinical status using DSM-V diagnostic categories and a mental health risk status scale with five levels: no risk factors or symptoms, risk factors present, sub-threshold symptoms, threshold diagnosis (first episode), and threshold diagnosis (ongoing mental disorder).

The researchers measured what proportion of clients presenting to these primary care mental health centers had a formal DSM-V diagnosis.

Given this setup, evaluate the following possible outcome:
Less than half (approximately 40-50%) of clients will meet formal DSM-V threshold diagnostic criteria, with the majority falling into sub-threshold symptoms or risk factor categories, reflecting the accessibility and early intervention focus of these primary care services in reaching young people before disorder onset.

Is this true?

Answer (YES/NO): NO